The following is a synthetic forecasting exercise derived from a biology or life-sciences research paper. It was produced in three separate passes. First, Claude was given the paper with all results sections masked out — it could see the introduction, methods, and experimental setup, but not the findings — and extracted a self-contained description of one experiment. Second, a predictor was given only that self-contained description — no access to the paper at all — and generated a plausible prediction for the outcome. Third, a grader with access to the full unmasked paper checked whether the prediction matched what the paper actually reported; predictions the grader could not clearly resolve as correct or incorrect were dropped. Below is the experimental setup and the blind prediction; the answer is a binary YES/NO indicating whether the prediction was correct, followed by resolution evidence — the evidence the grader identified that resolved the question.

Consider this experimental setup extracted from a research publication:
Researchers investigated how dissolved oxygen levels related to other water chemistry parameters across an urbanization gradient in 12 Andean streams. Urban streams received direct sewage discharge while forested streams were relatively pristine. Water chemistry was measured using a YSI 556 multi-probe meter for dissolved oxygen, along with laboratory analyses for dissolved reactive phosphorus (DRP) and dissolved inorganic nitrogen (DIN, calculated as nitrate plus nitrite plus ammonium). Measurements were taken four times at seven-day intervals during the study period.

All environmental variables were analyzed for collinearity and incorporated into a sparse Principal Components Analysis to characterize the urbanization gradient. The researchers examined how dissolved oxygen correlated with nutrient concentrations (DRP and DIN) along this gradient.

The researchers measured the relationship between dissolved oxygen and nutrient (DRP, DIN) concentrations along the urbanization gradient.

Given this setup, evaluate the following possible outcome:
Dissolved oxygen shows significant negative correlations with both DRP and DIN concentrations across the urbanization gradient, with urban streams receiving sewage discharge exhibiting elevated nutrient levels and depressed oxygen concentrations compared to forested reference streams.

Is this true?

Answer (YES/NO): YES